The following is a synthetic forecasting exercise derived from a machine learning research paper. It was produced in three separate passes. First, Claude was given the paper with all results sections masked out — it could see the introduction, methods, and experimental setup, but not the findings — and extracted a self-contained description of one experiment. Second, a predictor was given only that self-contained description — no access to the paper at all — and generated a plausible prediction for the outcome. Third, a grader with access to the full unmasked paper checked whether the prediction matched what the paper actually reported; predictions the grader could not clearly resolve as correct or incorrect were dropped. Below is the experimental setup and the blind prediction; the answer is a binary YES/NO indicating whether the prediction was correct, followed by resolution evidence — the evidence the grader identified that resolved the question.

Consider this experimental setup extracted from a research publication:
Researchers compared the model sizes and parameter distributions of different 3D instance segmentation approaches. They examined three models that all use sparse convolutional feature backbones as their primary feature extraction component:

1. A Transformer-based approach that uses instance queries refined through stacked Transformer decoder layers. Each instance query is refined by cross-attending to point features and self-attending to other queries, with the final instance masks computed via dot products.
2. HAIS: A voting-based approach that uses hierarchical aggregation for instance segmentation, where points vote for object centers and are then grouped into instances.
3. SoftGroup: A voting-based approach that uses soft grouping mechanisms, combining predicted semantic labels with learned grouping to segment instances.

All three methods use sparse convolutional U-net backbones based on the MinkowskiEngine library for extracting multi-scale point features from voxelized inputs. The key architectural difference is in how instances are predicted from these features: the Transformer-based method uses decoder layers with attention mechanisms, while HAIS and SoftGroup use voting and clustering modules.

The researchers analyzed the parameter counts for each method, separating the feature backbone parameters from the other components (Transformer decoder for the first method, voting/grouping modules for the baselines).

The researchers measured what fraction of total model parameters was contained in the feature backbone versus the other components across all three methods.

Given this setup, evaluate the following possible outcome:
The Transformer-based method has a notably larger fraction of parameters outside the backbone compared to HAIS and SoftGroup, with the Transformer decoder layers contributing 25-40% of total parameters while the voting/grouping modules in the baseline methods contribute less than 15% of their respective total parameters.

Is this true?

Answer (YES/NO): NO